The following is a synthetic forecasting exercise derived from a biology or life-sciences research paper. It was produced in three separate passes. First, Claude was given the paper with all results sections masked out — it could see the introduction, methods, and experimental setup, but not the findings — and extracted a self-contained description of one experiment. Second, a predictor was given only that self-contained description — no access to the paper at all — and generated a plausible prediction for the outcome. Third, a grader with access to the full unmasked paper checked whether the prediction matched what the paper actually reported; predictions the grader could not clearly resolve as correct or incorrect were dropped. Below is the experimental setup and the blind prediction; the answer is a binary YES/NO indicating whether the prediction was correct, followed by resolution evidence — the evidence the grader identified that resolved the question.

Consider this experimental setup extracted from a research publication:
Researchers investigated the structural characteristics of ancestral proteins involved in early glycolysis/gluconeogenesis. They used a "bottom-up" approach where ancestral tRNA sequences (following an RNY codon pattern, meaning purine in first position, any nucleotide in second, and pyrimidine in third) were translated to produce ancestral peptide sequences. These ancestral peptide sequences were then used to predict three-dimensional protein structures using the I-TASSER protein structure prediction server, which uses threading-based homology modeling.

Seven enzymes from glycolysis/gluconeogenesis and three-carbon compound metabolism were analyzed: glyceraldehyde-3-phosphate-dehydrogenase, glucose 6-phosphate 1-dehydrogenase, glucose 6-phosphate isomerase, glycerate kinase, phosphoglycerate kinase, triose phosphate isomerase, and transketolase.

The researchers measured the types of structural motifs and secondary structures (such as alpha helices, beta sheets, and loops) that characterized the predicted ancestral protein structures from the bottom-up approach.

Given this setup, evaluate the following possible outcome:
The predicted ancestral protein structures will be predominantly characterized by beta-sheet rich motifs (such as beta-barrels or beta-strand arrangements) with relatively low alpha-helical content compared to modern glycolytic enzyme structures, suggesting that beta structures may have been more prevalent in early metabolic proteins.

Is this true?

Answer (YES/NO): NO